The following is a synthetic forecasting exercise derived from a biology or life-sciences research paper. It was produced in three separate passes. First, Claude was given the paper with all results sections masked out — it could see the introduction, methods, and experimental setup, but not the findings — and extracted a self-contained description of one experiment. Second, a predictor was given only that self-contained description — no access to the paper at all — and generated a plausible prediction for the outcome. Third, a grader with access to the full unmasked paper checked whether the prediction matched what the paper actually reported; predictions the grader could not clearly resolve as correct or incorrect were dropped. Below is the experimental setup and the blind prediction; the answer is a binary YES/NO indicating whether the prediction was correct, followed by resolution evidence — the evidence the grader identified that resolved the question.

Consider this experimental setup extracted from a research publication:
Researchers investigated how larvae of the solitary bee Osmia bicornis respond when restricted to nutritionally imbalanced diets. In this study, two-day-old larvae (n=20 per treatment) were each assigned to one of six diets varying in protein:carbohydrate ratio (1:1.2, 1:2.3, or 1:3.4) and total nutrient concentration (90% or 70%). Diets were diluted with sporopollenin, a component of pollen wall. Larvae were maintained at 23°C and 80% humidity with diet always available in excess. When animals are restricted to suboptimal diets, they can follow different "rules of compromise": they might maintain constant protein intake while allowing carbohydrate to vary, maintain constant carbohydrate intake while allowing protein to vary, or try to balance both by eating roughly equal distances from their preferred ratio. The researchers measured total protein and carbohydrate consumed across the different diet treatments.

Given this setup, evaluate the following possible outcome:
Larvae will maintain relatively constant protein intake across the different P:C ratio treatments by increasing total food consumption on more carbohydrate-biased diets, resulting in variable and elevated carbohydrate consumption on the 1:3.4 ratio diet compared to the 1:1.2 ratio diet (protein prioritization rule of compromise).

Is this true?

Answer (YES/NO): NO